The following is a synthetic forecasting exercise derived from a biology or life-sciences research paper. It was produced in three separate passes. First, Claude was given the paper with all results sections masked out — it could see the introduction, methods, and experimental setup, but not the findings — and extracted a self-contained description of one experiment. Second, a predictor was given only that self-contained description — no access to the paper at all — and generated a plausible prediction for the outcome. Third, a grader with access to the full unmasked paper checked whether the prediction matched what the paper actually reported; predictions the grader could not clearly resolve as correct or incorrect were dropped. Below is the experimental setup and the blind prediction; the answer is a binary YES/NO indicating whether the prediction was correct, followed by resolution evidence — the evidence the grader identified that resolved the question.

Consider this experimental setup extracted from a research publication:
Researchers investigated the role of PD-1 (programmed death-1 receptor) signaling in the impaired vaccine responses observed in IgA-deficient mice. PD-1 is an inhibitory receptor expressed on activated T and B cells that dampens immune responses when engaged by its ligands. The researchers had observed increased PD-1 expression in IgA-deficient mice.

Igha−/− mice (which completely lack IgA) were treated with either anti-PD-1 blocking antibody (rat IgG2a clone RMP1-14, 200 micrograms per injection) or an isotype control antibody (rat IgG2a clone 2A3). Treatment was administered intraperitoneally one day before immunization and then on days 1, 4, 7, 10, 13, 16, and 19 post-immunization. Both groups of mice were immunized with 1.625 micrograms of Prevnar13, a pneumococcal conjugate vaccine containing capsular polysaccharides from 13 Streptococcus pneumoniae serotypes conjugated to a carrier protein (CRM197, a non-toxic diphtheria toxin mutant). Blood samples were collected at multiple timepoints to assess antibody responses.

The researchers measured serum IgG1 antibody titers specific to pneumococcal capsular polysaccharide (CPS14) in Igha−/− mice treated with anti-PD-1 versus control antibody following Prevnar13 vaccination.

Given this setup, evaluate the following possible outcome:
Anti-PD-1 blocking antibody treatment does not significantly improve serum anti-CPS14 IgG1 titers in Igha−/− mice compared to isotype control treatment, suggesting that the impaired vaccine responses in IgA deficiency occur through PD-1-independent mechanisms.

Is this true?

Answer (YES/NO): NO